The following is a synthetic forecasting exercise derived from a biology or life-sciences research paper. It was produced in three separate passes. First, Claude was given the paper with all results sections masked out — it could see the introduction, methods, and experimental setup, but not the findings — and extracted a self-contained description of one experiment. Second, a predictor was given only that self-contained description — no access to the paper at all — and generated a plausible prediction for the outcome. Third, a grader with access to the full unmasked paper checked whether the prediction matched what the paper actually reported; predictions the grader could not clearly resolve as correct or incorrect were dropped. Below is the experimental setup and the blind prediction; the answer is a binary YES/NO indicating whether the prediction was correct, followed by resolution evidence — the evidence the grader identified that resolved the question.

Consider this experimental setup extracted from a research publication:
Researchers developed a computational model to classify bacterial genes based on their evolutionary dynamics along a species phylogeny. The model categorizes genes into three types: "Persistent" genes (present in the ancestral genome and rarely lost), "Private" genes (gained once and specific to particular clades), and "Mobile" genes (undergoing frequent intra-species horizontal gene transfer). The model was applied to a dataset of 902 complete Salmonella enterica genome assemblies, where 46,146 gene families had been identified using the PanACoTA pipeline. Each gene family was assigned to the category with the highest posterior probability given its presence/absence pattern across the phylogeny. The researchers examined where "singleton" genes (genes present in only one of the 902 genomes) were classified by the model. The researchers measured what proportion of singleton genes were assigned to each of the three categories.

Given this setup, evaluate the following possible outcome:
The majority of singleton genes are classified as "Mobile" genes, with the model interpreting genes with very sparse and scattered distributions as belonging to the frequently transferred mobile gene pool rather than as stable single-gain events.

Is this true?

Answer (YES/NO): NO